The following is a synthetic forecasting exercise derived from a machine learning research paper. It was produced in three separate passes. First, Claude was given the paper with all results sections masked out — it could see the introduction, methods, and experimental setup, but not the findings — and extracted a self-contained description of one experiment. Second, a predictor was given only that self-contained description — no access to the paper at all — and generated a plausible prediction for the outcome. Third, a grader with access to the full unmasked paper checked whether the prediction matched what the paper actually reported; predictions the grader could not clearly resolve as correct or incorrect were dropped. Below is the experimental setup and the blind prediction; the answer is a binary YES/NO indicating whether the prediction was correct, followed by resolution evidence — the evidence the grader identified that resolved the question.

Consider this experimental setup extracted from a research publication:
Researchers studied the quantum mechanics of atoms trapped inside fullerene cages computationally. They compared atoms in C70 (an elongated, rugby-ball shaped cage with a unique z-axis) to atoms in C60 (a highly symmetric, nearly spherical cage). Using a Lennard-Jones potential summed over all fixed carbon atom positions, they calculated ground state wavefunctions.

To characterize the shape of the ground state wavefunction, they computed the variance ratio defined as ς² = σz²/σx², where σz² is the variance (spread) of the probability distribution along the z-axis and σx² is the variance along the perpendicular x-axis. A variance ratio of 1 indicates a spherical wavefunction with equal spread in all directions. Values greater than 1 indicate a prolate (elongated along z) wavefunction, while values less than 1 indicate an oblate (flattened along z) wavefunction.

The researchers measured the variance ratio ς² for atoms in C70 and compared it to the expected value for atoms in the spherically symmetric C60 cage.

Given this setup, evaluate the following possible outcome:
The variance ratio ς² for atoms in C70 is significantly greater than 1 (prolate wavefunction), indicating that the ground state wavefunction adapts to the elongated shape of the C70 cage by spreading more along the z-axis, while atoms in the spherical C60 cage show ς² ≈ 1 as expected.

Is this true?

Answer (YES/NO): YES